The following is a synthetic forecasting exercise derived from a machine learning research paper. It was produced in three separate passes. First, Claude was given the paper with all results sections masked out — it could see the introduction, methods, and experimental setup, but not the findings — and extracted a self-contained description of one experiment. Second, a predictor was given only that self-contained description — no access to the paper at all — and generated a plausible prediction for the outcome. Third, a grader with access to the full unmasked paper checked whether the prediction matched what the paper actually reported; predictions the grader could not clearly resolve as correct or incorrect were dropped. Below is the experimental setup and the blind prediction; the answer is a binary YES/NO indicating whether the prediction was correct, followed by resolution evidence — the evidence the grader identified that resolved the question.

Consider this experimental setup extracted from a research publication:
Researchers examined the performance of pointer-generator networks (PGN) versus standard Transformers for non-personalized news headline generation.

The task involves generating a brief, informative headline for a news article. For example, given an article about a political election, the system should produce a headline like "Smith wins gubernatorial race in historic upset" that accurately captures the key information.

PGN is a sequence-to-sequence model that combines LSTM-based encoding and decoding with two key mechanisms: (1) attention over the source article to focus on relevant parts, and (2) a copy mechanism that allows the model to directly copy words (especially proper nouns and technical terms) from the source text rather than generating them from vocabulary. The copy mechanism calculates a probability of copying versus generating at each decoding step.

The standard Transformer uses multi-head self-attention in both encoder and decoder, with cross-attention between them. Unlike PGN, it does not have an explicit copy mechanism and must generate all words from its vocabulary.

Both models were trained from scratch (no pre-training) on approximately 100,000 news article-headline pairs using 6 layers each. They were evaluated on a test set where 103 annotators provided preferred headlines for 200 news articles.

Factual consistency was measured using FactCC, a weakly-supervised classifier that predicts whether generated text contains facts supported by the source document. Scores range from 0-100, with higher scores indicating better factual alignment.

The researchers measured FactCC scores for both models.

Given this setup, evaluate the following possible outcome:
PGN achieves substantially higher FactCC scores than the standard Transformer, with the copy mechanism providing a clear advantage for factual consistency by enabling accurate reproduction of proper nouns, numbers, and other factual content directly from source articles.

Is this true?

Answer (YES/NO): NO